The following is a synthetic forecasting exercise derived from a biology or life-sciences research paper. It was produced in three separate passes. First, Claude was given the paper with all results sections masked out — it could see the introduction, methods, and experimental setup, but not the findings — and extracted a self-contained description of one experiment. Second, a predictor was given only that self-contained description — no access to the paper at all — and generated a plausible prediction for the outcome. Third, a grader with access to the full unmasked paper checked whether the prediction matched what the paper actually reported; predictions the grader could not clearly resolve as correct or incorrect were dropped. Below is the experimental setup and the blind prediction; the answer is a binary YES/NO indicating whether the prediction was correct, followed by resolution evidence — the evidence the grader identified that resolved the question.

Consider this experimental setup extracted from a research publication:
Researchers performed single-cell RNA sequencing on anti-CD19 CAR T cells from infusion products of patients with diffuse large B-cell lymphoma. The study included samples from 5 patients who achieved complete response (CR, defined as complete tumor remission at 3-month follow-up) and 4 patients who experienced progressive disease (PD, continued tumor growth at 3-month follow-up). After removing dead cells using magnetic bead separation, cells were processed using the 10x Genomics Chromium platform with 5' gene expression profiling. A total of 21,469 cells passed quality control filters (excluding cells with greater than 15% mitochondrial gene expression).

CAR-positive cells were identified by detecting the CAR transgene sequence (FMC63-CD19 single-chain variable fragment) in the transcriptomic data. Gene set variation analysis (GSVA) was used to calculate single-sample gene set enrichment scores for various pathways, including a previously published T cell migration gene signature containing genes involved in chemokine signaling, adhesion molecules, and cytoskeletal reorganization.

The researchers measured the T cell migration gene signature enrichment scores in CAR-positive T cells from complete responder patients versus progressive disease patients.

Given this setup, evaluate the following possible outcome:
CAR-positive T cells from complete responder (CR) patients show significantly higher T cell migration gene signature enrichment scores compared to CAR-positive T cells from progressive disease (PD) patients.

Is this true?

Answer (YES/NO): YES